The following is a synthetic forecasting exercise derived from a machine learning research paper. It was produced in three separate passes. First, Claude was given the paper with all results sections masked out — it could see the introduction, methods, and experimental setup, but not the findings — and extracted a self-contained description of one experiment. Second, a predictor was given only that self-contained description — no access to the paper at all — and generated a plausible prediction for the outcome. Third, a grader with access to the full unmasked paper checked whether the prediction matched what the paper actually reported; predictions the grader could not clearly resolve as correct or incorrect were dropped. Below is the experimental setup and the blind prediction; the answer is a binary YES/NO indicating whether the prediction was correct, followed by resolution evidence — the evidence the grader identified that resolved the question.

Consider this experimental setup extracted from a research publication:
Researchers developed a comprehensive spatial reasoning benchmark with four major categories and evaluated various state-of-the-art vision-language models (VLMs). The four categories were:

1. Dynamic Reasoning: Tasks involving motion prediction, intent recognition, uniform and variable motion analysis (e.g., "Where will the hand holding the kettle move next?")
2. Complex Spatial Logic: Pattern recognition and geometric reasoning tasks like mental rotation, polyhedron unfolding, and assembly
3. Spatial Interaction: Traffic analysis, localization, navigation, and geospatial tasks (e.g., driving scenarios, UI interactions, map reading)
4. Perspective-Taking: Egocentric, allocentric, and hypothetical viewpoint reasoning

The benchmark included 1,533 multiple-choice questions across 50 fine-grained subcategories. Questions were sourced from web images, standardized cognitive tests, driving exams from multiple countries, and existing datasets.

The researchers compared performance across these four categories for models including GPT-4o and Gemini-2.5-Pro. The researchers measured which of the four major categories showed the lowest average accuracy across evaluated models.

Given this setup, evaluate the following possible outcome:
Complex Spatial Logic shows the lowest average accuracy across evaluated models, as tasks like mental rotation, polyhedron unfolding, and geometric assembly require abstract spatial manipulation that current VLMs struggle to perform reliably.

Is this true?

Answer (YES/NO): YES